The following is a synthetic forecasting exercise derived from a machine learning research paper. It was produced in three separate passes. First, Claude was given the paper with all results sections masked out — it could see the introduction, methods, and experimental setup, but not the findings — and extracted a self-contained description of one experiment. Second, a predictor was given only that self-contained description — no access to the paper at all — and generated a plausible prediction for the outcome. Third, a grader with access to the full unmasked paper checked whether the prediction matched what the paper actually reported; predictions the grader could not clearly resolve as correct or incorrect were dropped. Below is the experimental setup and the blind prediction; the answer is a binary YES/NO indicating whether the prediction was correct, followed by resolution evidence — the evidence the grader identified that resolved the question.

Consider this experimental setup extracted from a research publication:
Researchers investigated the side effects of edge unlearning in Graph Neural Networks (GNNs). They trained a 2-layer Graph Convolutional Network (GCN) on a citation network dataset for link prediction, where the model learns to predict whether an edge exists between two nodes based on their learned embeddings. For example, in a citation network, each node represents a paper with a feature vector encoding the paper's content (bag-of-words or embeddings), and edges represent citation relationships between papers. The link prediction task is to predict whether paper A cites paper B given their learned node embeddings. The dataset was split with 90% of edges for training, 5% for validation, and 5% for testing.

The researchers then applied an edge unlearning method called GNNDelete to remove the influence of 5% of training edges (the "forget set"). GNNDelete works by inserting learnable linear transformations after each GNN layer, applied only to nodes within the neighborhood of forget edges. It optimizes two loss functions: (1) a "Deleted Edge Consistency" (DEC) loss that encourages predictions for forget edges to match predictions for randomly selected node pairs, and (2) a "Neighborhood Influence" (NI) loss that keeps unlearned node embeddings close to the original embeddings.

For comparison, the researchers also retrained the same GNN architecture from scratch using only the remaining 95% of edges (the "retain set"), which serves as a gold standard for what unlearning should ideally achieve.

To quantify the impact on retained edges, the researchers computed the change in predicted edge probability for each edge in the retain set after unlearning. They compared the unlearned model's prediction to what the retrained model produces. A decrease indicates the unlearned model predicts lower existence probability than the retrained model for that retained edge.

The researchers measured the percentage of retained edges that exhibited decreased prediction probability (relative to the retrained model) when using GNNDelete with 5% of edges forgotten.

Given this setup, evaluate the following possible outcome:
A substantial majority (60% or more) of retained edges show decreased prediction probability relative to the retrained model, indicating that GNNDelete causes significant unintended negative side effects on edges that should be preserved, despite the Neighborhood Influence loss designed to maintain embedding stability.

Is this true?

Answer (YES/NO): YES